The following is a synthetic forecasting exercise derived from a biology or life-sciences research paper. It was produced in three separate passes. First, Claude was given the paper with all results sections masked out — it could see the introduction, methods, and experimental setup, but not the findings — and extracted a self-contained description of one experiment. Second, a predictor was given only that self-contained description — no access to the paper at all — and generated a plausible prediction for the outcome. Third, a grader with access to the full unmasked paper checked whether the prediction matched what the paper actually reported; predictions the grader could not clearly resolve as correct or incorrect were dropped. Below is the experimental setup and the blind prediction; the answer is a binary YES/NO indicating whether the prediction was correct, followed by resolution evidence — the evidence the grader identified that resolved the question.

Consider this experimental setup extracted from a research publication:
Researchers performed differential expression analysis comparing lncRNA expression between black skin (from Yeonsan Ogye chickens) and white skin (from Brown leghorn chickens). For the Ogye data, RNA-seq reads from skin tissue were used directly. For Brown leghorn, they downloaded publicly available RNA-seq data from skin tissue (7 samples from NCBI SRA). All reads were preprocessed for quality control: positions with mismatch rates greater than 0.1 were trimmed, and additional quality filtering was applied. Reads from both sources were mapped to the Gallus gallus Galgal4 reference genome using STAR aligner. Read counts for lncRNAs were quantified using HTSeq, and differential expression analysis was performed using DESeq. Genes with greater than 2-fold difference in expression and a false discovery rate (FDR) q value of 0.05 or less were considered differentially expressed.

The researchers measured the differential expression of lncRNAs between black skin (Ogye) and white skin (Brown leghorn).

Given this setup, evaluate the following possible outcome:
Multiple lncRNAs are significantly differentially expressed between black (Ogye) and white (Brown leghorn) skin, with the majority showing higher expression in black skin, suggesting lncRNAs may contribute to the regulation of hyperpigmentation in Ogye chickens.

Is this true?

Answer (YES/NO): YES